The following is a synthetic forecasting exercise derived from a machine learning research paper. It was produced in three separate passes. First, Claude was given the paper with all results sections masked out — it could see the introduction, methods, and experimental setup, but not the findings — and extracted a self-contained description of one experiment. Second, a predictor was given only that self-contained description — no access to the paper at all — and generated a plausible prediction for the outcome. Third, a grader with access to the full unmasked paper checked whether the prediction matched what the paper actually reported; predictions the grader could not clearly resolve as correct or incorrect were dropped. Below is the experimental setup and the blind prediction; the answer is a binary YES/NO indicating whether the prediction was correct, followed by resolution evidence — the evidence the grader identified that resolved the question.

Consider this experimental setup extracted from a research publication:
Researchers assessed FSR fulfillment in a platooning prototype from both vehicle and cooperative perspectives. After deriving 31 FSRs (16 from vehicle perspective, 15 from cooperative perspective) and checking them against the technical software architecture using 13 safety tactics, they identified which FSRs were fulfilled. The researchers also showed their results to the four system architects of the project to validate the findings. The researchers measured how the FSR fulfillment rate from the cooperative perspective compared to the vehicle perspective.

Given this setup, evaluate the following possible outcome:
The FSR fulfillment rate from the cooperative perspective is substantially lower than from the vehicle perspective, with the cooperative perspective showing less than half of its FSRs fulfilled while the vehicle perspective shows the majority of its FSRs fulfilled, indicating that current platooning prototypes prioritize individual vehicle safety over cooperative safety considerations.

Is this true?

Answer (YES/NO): NO